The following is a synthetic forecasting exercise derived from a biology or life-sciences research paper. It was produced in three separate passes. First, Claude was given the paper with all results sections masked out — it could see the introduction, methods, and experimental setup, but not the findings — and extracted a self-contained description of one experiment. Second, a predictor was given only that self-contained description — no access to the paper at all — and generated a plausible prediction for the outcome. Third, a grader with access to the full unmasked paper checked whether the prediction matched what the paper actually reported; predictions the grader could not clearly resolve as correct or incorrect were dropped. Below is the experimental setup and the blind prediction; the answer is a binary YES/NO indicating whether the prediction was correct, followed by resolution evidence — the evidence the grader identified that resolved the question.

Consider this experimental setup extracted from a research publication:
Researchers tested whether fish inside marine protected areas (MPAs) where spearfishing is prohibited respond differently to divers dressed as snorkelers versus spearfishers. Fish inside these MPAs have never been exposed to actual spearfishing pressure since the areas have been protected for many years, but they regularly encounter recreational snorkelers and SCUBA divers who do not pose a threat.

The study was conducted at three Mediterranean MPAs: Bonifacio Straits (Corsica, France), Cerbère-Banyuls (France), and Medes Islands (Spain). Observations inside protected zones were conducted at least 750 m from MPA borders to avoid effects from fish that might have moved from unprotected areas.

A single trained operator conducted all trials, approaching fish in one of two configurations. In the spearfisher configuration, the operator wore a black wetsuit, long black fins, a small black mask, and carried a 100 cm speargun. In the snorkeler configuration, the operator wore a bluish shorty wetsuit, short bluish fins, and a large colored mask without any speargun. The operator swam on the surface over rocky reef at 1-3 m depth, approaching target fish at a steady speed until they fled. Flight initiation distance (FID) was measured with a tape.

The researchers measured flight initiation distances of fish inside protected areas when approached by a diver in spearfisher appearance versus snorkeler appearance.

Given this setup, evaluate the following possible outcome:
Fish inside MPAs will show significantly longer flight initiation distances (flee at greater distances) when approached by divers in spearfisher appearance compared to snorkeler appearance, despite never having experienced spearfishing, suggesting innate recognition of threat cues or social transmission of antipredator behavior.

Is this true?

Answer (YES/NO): NO